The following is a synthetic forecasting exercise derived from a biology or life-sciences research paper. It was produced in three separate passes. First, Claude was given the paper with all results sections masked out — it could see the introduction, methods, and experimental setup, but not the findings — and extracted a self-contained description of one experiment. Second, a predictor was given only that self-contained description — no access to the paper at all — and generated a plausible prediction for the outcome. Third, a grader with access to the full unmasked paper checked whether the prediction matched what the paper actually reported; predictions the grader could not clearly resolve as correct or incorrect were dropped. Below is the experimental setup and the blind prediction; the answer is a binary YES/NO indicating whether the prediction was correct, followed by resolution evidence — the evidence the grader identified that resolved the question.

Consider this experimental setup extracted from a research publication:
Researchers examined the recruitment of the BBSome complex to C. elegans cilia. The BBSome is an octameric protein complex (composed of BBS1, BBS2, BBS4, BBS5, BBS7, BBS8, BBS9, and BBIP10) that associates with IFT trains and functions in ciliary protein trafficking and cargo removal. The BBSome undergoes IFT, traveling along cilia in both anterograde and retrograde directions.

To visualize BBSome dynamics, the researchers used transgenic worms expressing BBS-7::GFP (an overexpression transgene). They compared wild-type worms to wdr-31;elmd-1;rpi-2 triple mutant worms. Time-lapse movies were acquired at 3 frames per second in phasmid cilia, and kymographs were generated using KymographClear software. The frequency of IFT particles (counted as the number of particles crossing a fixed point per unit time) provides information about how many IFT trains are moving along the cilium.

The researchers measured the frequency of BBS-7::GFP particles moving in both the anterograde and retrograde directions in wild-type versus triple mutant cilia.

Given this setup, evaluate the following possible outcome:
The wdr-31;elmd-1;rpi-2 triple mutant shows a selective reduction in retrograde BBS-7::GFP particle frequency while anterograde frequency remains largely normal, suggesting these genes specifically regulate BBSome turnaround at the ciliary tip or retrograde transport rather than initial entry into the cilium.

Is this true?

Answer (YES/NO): NO